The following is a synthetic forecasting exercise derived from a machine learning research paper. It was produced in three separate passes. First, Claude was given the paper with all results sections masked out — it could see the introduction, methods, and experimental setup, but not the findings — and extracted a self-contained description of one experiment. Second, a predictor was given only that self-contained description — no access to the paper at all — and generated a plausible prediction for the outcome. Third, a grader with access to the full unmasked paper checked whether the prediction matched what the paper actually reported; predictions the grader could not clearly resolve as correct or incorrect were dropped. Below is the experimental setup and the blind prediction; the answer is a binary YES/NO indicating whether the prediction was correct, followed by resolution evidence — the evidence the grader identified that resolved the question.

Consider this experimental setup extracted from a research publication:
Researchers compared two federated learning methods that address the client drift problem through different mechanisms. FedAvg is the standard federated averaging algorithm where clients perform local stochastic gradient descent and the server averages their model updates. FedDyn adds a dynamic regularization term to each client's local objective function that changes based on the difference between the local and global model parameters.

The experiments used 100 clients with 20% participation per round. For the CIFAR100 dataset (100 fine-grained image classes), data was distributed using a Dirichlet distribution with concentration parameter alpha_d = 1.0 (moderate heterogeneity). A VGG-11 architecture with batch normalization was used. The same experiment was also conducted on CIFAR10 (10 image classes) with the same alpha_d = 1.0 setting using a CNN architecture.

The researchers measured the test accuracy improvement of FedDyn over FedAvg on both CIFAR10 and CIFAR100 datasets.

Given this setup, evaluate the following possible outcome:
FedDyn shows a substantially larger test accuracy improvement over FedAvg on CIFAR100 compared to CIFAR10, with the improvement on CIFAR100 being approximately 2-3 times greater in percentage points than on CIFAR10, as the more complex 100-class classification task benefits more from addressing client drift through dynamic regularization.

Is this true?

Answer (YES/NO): NO